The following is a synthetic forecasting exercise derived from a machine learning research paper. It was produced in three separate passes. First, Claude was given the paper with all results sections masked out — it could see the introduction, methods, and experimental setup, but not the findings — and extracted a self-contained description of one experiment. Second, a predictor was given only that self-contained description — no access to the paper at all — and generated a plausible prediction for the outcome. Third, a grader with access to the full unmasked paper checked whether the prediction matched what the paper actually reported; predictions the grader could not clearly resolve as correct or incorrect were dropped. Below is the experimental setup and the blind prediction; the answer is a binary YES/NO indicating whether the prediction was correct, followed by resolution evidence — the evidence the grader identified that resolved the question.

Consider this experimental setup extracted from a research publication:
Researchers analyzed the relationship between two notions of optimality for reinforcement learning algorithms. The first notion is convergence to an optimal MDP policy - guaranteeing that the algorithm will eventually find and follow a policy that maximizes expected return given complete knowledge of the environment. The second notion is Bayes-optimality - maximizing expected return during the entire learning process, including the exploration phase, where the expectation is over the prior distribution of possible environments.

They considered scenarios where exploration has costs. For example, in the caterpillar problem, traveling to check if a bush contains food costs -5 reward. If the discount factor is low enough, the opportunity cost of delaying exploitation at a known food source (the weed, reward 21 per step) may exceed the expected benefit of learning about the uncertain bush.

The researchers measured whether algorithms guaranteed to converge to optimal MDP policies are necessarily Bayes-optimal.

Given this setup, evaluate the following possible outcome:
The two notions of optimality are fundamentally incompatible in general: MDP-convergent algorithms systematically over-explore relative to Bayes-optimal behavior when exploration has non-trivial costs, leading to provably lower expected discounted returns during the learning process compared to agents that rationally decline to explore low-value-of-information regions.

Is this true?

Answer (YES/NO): NO